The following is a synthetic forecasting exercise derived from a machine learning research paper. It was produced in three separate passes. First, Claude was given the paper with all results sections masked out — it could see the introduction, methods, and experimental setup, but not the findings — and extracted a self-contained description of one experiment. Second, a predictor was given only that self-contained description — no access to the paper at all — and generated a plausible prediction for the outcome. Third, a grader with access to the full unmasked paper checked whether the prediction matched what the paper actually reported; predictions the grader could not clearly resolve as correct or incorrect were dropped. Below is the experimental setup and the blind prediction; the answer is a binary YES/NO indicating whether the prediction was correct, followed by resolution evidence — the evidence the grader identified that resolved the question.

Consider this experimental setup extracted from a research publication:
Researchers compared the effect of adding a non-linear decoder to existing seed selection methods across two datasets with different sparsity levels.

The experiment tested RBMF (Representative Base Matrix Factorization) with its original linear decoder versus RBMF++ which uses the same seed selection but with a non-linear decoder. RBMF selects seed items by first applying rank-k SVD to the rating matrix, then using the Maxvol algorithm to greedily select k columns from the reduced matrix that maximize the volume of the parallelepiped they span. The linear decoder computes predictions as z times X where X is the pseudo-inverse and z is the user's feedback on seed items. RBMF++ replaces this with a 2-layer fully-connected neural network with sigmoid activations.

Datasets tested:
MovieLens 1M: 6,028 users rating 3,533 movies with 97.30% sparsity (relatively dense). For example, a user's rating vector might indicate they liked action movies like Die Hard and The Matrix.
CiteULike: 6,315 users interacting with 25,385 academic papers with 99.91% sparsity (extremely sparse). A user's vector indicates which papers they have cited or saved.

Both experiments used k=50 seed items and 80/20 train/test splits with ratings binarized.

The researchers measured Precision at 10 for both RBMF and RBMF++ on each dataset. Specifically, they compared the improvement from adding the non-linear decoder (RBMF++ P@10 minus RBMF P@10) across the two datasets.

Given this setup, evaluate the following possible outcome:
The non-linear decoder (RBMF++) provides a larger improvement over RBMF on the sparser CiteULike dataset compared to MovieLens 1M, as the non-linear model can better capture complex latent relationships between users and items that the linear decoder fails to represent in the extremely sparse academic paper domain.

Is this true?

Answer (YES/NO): YES